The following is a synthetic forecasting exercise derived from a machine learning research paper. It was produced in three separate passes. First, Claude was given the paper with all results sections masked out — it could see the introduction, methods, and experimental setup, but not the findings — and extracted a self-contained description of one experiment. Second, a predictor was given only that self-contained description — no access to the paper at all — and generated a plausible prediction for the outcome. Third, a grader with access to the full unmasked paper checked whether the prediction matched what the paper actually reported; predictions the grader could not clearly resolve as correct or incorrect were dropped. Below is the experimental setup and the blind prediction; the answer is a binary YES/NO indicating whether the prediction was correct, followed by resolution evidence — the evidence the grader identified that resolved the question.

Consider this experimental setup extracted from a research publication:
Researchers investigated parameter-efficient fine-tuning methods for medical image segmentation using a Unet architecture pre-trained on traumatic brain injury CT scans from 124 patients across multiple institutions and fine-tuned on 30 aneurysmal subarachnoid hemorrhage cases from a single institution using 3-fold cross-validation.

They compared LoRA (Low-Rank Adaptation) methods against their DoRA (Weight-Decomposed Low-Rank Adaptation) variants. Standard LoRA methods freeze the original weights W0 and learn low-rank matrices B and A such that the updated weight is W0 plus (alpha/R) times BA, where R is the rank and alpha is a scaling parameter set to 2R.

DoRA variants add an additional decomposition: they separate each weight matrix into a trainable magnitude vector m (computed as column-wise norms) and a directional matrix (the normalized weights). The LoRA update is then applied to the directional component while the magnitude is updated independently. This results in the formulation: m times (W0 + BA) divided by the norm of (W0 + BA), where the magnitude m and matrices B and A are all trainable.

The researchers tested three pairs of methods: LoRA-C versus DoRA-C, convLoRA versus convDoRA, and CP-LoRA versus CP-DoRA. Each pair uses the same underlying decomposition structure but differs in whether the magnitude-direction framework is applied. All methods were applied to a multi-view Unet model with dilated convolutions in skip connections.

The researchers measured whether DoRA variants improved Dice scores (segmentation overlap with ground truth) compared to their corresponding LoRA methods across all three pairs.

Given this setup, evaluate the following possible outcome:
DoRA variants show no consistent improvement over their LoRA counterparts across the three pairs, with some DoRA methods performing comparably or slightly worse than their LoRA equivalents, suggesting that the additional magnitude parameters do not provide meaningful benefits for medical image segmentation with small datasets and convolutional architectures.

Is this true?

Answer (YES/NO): NO